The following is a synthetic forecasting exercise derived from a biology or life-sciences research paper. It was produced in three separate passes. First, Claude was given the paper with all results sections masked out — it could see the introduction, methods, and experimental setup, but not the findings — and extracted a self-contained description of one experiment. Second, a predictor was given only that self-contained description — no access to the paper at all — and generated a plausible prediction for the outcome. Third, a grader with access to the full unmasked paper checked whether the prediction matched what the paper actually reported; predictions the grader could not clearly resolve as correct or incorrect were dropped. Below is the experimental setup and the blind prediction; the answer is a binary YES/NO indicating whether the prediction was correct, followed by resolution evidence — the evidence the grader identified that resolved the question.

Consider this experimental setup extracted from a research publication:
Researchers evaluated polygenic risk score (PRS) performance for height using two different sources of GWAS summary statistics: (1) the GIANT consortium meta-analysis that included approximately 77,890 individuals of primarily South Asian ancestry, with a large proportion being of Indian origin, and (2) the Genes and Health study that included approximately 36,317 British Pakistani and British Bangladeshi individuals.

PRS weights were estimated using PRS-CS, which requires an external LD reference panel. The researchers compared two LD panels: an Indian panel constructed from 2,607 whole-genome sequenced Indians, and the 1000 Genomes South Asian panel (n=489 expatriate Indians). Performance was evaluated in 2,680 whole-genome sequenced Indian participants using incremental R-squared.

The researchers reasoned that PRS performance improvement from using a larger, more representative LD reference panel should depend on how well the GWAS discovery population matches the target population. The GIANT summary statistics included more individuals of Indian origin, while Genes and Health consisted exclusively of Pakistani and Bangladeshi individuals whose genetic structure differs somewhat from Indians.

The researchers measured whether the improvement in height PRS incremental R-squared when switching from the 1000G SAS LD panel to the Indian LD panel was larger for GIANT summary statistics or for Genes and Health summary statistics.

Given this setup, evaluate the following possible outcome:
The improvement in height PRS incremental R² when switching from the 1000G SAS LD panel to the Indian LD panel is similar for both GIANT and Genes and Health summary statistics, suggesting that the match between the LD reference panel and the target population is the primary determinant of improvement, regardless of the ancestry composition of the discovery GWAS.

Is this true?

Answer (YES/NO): NO